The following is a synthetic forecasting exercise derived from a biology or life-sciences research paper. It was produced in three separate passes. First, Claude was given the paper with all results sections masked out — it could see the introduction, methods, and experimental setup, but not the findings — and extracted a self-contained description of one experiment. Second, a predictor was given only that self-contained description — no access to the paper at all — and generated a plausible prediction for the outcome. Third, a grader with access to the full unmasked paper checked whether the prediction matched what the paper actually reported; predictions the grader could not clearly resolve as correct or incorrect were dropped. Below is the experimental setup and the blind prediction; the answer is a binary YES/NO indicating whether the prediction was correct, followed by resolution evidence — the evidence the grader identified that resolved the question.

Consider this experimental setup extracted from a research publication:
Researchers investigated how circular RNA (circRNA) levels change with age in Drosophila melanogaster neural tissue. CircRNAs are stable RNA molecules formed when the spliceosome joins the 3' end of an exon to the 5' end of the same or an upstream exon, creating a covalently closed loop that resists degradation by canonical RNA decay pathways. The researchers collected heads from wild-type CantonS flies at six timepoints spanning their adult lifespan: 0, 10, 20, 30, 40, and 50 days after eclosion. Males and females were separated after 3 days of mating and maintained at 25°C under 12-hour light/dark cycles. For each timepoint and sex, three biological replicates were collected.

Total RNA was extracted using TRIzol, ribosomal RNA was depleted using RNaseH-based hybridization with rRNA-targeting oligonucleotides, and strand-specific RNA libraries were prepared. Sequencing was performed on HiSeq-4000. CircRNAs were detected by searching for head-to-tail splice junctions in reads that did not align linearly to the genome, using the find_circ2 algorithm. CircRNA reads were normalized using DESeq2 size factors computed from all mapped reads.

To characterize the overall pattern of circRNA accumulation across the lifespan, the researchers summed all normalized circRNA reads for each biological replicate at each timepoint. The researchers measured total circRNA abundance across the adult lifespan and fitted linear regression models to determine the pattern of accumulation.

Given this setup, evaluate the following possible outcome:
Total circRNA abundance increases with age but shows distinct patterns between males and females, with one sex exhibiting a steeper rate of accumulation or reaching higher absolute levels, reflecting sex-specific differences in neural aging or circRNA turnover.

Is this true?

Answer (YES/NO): NO